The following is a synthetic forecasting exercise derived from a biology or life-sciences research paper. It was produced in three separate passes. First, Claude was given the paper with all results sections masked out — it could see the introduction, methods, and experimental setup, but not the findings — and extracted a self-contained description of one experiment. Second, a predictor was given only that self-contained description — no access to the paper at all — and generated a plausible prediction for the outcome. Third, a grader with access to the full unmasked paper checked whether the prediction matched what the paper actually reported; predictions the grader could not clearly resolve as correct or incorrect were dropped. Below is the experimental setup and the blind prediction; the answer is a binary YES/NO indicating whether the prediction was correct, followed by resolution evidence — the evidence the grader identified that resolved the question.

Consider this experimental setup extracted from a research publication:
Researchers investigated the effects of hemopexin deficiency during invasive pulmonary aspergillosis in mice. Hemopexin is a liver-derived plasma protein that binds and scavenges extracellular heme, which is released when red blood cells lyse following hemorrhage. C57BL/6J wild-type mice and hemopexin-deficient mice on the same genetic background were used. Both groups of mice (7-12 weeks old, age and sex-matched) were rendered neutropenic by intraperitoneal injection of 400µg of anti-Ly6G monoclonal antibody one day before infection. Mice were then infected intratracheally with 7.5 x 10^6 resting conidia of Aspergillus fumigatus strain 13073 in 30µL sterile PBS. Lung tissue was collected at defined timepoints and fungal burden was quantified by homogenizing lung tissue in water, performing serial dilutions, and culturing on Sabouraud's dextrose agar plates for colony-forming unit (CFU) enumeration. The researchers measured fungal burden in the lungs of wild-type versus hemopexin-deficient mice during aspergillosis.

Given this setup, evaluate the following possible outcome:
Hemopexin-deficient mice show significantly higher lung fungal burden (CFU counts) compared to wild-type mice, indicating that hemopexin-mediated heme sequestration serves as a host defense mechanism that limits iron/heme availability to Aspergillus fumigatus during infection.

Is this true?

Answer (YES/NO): YES